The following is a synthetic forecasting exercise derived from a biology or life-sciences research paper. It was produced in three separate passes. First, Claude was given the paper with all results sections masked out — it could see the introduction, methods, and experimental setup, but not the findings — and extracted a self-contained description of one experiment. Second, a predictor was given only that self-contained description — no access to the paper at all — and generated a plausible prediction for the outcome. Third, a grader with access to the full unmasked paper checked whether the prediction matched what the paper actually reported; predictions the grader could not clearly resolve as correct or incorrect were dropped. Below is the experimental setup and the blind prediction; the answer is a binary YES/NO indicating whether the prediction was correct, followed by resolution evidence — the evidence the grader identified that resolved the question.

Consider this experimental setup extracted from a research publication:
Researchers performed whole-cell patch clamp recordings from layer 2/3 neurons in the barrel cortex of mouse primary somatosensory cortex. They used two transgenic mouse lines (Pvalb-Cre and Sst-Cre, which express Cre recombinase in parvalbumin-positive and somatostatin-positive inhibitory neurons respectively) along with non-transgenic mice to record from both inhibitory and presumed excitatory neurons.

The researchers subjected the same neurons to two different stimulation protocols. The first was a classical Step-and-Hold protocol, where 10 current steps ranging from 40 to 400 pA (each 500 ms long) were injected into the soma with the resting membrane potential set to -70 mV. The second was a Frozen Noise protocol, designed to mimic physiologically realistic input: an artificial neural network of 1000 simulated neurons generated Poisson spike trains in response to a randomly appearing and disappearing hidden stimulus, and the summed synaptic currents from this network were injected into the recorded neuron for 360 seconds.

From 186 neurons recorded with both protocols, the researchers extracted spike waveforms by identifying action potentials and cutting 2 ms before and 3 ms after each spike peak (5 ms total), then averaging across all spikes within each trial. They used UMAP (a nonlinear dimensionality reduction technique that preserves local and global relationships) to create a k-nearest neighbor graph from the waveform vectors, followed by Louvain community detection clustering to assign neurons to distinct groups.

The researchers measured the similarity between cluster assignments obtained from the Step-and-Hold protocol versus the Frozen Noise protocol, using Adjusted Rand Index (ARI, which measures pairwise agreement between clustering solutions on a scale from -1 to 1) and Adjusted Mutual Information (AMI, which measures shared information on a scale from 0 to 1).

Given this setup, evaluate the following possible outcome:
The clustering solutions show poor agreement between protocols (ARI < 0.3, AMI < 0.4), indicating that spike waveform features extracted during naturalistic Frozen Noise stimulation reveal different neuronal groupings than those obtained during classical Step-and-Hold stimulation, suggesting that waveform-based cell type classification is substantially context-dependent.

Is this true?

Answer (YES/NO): YES